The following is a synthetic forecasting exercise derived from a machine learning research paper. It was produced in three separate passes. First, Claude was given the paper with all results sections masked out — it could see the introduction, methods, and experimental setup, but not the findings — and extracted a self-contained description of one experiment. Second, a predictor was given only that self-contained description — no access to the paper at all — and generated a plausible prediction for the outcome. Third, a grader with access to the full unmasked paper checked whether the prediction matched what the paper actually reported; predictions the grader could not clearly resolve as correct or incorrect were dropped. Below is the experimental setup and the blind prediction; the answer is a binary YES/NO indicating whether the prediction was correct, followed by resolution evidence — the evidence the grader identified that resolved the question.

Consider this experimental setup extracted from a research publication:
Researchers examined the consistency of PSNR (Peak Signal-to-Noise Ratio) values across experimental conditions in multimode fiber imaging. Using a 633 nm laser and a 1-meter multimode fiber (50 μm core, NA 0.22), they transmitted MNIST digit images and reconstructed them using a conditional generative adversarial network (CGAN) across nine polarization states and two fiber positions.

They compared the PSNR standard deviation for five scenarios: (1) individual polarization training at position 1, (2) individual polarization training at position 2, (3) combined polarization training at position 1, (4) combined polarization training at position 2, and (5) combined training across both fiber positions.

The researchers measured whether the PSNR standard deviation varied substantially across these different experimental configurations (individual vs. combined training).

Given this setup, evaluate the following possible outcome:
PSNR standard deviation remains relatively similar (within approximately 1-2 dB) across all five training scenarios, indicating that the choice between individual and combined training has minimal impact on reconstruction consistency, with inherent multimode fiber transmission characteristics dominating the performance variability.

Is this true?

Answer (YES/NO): NO